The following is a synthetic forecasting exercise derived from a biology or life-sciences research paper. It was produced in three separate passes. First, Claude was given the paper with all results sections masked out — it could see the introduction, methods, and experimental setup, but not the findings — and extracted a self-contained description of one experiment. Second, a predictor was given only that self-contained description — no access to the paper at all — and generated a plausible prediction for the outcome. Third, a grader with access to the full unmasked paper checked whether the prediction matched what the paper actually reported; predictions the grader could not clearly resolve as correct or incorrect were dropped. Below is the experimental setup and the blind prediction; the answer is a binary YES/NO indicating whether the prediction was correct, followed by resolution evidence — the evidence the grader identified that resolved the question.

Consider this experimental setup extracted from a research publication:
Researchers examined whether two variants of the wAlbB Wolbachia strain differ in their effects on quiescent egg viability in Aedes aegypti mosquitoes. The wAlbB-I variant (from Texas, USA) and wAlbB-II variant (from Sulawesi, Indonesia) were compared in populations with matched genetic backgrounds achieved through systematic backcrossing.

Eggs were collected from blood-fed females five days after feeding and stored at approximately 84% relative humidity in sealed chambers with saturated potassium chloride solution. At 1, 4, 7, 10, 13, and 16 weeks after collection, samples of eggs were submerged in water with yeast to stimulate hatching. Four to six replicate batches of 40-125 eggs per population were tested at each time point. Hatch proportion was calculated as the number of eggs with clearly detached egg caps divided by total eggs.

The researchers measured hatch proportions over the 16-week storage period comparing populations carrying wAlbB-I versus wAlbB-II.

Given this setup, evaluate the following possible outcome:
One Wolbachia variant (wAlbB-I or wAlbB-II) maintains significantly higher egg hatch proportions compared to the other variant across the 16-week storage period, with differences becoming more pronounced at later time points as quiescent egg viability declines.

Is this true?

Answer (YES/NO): NO